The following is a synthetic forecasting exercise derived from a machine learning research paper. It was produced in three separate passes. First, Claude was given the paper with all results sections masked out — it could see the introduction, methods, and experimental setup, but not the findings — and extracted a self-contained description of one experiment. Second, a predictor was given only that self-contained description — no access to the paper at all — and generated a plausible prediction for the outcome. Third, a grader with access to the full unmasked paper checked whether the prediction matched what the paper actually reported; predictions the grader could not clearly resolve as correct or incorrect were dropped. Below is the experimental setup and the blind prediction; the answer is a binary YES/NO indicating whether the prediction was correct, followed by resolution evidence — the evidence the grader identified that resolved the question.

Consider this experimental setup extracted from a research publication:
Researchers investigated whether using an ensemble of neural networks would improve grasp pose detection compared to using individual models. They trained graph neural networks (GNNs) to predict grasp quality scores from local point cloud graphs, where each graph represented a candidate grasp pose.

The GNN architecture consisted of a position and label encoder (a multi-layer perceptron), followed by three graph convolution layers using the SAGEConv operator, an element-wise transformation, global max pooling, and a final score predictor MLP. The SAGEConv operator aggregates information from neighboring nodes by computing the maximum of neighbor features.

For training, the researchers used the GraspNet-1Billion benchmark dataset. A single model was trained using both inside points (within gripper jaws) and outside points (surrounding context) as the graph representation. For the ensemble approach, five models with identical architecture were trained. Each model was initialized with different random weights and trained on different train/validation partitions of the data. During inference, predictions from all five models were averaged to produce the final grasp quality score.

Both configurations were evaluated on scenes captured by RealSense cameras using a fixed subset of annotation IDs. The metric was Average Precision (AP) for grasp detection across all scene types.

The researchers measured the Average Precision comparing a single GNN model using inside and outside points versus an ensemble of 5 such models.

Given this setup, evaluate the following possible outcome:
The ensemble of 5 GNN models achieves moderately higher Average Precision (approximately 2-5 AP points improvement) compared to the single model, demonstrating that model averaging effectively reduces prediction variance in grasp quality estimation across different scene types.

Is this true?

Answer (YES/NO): NO